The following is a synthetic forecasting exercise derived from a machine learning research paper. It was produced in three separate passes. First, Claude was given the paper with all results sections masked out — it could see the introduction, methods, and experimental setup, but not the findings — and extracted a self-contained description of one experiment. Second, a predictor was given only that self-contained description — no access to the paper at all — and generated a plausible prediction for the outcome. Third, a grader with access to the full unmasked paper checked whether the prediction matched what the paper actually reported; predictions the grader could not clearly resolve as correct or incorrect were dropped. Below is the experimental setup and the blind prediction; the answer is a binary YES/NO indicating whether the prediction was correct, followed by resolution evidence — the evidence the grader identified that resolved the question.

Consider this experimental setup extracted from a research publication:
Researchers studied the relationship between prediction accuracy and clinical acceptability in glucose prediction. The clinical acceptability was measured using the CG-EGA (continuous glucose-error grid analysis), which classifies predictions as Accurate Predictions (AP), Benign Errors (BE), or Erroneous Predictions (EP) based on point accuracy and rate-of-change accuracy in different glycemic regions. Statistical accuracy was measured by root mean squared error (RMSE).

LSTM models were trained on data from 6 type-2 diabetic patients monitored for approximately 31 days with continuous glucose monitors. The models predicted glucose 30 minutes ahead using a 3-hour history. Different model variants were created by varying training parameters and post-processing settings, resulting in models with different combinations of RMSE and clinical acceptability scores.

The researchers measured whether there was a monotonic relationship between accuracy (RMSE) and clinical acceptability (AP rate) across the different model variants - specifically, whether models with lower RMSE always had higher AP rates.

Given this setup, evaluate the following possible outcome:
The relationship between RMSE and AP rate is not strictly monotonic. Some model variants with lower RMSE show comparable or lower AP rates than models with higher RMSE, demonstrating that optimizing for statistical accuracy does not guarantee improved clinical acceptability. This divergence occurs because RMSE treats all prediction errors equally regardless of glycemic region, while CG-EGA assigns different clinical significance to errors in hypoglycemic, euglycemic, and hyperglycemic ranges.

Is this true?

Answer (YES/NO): YES